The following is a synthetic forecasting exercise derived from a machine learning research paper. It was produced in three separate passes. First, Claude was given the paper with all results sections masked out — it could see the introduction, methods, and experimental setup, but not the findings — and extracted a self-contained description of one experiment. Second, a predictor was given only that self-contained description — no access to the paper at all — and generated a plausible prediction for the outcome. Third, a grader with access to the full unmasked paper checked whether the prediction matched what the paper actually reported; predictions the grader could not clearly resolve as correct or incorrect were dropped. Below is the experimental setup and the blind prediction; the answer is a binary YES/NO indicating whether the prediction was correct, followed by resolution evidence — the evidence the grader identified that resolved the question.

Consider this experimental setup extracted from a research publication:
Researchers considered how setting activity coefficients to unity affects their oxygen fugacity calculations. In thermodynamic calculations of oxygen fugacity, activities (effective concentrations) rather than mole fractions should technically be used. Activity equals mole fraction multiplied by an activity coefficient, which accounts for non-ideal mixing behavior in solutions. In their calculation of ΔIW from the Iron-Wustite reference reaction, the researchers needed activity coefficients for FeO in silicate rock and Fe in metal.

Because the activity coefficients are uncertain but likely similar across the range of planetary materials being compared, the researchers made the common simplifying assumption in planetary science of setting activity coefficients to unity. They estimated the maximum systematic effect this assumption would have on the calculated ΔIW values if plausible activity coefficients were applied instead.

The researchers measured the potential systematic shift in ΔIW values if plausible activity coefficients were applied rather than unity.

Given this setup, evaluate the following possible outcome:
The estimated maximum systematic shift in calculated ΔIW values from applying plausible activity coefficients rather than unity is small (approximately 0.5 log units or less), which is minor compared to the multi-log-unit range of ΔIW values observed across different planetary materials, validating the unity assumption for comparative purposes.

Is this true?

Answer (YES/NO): NO